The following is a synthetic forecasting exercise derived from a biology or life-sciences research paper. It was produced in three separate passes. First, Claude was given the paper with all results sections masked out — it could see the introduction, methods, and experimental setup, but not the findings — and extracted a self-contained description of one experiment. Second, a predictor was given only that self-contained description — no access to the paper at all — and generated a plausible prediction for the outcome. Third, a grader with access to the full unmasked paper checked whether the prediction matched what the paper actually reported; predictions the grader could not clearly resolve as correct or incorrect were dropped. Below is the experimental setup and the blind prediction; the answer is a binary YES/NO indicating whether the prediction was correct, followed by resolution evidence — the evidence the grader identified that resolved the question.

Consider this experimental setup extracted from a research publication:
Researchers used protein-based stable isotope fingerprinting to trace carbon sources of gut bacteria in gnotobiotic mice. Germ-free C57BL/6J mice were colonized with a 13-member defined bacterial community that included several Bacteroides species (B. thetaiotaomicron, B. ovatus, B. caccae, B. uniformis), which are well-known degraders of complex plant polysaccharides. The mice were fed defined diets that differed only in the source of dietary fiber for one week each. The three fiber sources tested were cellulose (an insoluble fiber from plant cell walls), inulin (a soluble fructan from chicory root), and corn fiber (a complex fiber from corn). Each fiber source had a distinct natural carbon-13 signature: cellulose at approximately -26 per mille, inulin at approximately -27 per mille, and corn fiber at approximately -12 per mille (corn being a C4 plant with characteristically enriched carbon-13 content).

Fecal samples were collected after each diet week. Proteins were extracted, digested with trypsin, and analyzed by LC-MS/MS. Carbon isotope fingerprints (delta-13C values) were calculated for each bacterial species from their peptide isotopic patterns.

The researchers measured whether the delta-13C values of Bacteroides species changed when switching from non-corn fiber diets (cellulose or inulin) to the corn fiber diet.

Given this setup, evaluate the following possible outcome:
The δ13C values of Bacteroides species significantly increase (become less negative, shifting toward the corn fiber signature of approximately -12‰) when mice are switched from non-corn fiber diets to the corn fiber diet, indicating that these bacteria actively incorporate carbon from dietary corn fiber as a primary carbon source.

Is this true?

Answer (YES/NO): NO